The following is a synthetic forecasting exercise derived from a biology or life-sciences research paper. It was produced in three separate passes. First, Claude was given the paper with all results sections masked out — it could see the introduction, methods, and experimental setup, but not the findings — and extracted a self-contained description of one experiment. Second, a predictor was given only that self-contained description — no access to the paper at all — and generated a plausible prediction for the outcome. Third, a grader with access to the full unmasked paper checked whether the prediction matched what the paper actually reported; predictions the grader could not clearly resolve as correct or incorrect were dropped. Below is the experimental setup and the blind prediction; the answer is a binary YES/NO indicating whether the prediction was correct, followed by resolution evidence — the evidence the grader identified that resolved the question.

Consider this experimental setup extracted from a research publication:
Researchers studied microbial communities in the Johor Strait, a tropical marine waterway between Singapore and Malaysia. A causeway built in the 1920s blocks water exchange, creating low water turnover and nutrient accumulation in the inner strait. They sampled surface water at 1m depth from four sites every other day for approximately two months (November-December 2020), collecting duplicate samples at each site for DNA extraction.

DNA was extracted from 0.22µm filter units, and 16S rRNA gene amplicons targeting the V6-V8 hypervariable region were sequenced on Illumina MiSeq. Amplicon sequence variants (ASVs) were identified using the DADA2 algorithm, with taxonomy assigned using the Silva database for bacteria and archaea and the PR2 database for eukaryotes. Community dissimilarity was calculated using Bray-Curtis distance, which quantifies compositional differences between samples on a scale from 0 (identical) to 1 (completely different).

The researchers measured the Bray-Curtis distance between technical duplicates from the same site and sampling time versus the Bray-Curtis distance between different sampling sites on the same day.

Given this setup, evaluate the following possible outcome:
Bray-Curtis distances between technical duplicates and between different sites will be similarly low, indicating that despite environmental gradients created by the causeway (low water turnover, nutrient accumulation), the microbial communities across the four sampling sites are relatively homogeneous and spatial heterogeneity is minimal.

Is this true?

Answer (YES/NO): NO